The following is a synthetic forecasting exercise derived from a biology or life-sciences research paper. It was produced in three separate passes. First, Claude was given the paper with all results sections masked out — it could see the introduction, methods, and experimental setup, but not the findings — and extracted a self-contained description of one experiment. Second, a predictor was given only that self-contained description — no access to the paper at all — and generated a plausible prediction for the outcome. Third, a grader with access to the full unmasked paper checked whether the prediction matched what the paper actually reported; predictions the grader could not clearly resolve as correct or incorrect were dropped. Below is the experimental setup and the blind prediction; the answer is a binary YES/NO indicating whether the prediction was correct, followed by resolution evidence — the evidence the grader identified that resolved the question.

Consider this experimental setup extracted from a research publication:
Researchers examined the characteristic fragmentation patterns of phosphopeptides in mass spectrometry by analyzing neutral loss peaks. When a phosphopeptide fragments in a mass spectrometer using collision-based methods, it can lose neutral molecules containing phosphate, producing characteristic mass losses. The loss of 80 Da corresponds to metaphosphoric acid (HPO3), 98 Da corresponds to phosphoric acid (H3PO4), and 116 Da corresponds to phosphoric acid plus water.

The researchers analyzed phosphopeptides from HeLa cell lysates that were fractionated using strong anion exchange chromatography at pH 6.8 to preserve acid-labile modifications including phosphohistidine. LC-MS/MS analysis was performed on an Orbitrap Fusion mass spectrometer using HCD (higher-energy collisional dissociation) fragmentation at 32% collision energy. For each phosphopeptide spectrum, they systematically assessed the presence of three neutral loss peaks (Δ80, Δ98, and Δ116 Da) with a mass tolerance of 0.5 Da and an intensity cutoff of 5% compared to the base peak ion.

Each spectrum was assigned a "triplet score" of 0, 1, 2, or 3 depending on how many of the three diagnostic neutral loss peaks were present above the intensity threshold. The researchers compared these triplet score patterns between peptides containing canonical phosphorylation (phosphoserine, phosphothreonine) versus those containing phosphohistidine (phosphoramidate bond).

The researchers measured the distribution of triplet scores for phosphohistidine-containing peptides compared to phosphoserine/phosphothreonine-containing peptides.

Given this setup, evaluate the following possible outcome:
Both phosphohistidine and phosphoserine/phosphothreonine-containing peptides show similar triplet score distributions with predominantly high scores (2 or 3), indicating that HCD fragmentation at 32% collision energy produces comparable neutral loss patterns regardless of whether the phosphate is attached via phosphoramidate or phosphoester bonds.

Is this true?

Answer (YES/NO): NO